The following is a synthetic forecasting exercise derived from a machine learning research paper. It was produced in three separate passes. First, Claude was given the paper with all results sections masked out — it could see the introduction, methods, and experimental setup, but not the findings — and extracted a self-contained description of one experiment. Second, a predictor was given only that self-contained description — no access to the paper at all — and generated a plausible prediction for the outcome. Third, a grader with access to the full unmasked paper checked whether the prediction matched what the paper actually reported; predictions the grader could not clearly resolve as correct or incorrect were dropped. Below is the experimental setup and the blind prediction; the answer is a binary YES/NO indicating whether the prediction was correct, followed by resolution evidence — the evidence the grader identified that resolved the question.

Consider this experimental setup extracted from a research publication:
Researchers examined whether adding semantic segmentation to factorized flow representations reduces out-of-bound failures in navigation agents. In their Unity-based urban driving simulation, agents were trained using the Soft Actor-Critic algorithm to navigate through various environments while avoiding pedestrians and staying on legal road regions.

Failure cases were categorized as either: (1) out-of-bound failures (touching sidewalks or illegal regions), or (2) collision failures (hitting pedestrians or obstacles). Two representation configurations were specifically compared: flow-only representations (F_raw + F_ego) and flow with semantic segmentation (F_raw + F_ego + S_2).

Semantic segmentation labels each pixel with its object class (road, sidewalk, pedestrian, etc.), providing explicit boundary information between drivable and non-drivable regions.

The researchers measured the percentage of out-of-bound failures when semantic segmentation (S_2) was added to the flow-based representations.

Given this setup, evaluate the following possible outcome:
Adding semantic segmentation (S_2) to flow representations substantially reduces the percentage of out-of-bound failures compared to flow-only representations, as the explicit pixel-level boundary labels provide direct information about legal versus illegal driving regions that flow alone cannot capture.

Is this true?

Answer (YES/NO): YES